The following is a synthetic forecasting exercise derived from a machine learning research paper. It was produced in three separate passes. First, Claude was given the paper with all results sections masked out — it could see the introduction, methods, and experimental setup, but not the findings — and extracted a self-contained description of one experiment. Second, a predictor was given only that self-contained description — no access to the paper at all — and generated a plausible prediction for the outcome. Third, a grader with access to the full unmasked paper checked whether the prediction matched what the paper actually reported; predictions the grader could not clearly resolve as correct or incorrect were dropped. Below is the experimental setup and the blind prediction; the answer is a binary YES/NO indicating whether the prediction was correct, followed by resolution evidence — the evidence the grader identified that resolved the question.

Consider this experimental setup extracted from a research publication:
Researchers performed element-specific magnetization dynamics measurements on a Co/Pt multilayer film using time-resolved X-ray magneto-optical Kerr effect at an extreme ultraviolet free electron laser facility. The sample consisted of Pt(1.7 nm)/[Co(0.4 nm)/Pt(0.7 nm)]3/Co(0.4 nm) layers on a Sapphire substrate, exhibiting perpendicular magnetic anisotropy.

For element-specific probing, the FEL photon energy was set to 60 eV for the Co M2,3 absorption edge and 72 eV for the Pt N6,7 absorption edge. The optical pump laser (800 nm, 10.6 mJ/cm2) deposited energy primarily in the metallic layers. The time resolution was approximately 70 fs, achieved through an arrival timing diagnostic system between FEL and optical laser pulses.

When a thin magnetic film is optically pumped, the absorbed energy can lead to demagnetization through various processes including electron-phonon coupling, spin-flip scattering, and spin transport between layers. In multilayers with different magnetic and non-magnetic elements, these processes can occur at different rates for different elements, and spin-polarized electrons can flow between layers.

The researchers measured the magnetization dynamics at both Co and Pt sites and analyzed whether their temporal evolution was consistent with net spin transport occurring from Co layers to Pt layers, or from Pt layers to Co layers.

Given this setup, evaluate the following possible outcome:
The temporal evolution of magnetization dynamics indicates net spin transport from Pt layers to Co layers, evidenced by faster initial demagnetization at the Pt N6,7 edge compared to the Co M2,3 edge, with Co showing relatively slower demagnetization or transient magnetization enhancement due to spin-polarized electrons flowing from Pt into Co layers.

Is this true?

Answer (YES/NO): NO